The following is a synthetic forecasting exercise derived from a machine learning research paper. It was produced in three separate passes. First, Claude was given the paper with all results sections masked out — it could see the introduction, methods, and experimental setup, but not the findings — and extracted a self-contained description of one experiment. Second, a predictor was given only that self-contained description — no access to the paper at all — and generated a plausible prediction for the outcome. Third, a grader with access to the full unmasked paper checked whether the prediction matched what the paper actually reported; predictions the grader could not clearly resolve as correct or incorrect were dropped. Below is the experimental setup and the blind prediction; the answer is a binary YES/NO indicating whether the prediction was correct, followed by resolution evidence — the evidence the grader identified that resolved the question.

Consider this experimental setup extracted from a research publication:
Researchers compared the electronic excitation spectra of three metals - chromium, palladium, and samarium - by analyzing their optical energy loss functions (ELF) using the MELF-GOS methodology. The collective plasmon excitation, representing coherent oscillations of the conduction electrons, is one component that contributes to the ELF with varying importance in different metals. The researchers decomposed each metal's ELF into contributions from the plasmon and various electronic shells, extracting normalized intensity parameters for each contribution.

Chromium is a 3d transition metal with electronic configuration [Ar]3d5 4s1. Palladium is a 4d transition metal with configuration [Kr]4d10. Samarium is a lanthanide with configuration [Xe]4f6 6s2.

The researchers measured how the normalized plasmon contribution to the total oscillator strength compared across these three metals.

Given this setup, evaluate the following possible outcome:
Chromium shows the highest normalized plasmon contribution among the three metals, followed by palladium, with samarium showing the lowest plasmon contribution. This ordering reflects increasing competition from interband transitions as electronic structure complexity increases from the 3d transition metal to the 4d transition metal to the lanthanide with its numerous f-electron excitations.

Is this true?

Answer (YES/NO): NO